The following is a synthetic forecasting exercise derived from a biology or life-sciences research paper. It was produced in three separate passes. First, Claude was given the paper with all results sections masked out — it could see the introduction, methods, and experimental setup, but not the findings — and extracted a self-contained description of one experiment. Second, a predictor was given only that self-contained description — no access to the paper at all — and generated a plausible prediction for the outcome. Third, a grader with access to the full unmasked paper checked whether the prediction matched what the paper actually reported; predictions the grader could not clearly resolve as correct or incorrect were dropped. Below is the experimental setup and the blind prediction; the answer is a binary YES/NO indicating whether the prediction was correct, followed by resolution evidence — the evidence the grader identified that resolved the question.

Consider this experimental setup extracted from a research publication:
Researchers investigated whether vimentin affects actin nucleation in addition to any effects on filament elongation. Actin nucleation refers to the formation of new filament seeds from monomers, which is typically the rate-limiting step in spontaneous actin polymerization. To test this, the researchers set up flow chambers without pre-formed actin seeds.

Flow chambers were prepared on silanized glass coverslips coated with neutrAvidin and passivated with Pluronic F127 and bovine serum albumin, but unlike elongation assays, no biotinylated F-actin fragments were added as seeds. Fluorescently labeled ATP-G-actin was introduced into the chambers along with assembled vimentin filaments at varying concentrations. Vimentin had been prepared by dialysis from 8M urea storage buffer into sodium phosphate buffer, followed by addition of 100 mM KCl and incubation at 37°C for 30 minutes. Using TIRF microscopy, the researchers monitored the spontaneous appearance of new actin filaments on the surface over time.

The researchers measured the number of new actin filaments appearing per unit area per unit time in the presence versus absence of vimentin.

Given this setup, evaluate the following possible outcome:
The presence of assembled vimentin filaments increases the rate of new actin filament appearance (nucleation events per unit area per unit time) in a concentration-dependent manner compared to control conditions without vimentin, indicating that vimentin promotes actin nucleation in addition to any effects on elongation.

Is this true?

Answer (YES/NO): NO